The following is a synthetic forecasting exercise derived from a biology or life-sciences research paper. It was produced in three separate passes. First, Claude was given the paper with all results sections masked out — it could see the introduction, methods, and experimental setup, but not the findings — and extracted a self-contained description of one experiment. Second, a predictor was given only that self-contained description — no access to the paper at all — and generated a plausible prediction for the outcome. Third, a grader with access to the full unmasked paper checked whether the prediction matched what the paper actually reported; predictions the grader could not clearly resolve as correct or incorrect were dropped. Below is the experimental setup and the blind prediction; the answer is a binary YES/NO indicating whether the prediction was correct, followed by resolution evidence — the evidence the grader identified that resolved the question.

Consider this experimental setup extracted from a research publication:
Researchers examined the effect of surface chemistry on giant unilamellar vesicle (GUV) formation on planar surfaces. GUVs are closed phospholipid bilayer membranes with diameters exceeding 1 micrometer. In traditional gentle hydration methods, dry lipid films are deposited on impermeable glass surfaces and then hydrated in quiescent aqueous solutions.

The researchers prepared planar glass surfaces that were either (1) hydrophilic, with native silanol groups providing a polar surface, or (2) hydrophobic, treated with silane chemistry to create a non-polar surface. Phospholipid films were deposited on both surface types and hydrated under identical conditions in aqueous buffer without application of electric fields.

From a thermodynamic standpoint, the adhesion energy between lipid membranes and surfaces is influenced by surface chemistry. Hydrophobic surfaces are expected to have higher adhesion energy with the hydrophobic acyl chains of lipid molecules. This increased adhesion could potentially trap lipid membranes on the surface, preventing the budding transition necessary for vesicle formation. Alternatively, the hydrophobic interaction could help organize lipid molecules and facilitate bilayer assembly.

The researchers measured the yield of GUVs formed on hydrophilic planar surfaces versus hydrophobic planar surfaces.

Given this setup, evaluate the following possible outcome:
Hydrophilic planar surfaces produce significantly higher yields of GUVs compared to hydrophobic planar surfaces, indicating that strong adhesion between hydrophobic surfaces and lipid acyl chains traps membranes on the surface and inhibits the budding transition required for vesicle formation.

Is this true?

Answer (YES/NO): YES